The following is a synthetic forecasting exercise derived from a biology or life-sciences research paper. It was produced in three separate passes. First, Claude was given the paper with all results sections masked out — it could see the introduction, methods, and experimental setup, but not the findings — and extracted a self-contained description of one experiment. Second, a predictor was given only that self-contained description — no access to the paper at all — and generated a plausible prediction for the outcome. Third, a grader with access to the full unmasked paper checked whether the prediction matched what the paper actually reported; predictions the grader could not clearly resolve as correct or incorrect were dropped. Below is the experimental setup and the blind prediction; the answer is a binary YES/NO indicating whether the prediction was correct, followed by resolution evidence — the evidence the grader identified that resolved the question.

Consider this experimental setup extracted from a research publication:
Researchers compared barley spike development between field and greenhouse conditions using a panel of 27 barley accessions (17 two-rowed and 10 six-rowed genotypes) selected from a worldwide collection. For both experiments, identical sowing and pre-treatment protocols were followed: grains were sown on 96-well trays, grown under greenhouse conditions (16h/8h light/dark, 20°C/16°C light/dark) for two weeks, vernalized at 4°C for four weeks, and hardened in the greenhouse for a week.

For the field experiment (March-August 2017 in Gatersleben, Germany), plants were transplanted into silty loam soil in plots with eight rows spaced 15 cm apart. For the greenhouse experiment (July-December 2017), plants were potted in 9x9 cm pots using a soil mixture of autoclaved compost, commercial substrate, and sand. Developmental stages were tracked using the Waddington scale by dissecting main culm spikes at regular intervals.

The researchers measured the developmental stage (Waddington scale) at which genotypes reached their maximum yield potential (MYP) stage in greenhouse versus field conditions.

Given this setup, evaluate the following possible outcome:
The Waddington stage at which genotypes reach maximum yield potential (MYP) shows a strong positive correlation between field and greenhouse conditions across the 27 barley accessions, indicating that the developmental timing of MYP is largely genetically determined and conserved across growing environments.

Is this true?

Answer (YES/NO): NO